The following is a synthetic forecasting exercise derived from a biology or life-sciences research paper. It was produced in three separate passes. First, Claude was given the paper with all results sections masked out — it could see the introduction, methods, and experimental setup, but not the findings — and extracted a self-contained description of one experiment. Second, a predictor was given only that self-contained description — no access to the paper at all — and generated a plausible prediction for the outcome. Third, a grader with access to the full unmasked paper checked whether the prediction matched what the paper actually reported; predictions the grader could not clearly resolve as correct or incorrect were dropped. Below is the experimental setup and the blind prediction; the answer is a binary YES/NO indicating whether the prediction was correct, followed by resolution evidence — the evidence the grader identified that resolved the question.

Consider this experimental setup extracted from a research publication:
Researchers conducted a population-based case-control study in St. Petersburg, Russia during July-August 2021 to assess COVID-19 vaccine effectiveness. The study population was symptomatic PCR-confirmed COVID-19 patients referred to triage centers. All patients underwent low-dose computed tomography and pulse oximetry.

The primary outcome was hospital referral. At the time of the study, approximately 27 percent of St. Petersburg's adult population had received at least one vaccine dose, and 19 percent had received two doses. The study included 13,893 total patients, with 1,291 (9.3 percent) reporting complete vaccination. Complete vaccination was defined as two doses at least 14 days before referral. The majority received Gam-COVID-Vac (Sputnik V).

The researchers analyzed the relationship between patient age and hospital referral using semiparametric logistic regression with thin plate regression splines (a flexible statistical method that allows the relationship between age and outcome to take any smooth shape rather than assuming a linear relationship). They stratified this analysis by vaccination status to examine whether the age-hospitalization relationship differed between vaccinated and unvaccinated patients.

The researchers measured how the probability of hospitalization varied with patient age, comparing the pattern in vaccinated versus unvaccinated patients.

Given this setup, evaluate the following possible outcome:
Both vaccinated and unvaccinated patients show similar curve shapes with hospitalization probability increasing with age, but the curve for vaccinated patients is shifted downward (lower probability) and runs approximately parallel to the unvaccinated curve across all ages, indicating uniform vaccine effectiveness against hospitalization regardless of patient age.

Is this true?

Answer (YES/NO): NO